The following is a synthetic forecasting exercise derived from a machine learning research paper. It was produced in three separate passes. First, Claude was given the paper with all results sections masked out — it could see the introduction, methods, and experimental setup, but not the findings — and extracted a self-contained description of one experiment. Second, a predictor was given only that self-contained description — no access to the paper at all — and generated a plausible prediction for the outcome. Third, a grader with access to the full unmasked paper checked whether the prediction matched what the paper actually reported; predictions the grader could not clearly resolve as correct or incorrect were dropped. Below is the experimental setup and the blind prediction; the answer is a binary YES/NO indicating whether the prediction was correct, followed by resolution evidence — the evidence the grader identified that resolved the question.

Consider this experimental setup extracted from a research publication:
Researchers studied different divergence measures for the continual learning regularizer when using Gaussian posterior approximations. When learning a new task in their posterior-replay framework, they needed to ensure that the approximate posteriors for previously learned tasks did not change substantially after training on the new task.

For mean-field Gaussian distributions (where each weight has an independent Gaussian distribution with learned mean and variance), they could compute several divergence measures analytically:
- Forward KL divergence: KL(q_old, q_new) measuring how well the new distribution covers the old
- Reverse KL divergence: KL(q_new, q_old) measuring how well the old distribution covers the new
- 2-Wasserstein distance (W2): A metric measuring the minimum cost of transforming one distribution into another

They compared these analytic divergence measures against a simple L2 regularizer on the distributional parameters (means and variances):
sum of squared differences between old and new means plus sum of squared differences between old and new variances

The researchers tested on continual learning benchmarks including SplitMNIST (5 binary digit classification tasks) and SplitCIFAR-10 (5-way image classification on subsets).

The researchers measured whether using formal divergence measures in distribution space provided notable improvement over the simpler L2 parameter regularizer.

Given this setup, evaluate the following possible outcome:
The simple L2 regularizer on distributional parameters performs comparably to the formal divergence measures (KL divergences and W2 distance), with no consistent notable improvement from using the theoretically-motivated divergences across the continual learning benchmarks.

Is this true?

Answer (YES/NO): YES